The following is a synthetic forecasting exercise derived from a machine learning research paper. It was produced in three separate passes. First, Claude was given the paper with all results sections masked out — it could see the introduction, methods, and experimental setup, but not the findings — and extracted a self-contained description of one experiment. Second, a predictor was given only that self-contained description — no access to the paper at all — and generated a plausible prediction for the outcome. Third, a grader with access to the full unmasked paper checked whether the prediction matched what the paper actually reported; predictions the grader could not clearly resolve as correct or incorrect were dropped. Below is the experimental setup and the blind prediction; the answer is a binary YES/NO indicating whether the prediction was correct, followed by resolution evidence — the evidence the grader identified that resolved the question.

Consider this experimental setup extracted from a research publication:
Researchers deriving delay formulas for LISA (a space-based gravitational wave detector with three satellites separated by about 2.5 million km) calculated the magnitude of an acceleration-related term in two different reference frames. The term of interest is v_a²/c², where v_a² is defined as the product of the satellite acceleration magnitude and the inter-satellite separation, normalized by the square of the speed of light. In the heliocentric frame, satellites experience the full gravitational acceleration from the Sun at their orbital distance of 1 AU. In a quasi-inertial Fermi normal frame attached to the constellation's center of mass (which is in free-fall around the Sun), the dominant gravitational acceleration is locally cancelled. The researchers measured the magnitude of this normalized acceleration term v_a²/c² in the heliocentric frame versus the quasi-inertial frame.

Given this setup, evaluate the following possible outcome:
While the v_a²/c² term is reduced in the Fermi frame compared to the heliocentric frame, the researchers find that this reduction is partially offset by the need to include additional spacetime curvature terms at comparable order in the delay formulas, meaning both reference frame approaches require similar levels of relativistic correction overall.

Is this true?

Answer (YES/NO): NO